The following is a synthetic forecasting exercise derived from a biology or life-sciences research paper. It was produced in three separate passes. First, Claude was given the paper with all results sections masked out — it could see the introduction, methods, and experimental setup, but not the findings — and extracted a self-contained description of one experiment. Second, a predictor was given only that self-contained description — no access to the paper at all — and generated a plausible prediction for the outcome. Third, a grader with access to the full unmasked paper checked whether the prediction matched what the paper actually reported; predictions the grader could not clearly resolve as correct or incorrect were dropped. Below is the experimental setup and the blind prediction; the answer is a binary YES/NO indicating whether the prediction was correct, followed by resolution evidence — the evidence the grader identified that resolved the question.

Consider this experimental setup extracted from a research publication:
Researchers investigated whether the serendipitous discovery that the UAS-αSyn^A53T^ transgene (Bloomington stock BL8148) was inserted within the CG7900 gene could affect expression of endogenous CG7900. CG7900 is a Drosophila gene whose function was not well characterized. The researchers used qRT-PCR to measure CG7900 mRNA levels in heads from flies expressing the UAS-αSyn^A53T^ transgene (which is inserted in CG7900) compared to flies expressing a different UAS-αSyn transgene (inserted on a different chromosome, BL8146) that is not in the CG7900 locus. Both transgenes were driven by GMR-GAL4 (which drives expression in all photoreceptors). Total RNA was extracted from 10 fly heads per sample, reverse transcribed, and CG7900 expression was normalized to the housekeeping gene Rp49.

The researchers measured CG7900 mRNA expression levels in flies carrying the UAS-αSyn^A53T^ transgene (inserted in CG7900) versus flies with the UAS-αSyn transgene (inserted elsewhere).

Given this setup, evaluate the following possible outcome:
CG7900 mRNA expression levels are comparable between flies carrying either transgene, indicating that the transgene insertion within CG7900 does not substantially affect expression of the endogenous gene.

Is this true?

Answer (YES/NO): NO